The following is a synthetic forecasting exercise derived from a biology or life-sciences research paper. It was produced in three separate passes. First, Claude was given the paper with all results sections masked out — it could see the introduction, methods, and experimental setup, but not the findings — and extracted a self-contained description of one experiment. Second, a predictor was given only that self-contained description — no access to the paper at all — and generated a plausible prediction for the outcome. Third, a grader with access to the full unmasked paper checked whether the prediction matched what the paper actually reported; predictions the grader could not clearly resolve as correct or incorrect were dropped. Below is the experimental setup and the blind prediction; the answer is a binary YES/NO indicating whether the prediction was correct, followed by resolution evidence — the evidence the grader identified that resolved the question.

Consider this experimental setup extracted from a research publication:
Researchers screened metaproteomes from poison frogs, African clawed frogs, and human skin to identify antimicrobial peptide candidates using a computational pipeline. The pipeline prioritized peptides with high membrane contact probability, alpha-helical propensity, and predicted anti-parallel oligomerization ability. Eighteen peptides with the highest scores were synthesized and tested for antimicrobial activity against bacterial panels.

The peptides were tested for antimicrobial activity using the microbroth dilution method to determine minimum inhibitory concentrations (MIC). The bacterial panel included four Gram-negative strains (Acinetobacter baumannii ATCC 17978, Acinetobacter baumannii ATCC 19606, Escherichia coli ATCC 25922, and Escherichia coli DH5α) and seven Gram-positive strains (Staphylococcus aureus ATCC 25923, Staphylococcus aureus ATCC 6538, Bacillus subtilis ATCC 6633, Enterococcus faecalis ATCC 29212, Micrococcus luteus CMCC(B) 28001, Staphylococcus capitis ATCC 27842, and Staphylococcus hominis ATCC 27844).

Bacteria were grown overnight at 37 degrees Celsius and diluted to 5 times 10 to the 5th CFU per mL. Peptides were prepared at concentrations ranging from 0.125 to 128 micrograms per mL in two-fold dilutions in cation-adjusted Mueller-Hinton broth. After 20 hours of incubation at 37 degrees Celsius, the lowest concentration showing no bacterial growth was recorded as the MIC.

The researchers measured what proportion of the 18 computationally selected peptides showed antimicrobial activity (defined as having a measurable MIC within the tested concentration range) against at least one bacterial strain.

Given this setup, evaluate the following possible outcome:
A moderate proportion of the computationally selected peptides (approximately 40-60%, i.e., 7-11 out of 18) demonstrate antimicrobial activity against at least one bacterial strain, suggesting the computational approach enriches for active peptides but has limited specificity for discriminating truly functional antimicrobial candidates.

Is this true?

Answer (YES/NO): YES